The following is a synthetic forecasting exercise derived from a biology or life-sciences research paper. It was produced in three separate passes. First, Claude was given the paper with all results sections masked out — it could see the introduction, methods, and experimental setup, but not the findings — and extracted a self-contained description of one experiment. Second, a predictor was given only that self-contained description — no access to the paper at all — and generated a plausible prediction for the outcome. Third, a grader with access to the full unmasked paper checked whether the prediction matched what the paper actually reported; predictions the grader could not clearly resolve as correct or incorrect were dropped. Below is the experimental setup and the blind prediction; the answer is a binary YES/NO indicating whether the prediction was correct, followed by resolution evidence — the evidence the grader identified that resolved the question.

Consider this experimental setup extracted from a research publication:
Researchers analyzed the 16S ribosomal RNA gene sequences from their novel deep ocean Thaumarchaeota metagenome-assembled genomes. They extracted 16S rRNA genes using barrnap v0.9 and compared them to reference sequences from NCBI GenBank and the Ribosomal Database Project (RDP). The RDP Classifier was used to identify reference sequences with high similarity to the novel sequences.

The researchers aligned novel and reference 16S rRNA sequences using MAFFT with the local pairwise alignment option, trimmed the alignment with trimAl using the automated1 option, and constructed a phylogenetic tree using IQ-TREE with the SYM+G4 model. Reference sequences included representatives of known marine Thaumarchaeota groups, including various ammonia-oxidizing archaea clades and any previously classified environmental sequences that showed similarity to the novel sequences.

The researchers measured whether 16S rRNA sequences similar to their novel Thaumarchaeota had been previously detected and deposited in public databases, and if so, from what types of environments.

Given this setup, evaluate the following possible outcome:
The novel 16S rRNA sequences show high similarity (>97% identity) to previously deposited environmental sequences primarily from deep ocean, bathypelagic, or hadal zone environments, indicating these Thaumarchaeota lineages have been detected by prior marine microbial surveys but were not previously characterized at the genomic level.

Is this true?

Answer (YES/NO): NO